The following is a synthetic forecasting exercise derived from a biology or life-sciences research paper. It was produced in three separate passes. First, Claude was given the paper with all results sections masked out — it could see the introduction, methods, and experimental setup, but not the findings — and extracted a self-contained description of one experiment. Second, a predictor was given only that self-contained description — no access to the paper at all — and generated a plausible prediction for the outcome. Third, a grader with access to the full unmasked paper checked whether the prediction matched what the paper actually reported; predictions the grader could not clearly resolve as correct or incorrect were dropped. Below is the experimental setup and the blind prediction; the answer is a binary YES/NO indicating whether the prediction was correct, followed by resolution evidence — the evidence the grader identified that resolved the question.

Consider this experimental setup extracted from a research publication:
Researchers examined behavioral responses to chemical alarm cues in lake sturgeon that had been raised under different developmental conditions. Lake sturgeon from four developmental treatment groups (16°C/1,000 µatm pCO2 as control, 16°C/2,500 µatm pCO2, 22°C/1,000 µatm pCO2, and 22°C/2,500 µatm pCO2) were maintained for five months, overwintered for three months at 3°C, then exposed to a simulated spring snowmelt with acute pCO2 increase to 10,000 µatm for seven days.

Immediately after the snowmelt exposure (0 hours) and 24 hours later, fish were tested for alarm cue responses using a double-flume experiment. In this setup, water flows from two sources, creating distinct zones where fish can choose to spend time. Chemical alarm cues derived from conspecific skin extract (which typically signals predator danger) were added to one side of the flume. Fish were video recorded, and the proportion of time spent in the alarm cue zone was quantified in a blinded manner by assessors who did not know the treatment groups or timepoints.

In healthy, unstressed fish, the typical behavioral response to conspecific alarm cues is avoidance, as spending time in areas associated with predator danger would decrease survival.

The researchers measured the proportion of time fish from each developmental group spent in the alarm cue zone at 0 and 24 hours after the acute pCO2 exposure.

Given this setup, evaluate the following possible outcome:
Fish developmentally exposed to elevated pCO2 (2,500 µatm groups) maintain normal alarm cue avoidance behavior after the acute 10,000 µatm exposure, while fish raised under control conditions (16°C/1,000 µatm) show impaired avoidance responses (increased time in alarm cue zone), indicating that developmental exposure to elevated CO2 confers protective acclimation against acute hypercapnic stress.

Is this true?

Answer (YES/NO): NO